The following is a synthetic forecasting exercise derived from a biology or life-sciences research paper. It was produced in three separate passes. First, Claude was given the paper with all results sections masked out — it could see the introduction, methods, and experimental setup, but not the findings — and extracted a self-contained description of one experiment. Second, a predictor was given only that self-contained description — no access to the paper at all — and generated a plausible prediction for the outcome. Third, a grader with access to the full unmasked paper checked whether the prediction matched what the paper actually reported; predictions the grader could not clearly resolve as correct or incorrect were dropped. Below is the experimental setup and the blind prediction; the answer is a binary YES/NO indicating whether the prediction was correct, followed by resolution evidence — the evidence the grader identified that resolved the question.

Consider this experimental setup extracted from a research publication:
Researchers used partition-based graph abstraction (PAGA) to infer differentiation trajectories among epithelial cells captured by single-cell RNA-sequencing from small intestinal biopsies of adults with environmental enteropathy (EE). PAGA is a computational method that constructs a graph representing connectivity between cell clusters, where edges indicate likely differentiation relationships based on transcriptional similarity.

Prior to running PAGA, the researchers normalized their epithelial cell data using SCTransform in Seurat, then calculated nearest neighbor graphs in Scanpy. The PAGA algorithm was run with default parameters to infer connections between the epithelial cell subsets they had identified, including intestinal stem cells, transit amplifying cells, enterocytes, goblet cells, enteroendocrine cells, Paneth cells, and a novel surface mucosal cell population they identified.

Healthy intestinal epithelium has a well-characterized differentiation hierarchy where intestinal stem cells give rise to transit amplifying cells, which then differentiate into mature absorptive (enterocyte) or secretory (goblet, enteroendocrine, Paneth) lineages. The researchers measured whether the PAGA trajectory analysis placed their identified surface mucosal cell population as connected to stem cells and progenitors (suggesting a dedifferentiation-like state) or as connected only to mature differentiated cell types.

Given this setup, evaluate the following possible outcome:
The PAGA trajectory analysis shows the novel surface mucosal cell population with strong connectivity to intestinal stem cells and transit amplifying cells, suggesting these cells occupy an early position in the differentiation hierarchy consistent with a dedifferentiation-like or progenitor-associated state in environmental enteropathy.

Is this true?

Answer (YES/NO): NO